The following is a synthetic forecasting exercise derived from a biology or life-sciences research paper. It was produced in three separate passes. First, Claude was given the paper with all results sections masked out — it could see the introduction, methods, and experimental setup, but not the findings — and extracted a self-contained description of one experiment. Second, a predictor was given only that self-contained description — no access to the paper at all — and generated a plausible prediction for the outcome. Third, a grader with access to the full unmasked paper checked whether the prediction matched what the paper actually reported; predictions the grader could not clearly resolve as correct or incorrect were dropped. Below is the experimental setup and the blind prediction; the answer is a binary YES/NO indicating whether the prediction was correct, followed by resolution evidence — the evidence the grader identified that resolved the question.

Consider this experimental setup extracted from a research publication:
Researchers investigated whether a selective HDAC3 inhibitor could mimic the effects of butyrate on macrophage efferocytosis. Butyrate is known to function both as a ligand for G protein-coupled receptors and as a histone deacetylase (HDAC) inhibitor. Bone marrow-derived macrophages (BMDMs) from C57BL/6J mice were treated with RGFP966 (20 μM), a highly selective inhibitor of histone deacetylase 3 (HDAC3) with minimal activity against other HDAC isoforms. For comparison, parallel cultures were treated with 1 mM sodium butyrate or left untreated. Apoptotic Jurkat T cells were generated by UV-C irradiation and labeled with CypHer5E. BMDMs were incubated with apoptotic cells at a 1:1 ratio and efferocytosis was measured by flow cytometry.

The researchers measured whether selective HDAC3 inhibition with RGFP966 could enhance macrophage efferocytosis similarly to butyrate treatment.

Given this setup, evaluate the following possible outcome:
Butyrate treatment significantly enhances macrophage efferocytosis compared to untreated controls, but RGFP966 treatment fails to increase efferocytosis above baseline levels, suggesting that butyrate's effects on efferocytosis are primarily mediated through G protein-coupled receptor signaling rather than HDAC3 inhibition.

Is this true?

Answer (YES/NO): NO